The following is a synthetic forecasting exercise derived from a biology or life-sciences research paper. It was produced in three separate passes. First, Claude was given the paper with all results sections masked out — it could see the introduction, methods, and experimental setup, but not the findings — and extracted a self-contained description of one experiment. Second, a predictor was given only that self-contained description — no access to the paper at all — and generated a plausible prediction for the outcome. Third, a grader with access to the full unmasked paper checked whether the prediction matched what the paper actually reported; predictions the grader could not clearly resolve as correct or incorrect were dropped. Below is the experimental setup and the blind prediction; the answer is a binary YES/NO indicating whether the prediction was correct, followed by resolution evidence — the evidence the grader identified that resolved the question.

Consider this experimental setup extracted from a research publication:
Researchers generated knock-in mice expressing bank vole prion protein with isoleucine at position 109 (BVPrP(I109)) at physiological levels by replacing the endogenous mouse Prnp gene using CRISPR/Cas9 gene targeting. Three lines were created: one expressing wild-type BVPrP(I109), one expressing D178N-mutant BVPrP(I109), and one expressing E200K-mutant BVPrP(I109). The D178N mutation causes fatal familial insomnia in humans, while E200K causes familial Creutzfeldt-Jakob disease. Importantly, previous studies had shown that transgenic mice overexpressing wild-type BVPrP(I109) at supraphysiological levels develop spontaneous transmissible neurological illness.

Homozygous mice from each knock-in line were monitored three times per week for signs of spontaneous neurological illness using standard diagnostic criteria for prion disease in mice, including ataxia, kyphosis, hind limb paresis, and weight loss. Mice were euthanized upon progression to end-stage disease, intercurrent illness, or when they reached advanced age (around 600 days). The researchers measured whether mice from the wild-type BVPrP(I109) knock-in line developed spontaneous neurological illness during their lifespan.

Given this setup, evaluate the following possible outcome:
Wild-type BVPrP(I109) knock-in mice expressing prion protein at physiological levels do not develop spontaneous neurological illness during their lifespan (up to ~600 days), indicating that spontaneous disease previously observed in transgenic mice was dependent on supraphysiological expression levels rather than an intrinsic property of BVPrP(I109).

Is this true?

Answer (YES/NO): YES